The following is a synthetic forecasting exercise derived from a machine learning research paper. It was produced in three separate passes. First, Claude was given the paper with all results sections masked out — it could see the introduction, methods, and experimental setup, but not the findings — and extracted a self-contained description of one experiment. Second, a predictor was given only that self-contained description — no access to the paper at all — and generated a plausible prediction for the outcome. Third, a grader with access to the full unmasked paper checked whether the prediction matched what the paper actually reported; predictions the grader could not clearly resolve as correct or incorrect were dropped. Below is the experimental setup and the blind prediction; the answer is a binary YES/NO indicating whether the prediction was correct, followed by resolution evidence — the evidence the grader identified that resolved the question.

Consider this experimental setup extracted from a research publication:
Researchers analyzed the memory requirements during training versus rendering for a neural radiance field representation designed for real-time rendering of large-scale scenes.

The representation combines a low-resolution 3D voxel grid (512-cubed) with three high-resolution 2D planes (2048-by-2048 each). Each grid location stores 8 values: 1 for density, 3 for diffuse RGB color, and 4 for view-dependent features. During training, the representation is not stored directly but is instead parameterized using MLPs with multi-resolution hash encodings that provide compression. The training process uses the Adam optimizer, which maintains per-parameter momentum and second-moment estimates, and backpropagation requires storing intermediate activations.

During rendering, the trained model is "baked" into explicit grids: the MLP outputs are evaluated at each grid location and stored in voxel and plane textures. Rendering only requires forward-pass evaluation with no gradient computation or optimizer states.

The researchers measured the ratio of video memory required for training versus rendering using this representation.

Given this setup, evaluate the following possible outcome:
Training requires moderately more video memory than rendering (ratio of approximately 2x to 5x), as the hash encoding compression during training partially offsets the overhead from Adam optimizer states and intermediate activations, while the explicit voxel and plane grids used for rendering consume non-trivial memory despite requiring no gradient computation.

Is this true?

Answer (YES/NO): NO